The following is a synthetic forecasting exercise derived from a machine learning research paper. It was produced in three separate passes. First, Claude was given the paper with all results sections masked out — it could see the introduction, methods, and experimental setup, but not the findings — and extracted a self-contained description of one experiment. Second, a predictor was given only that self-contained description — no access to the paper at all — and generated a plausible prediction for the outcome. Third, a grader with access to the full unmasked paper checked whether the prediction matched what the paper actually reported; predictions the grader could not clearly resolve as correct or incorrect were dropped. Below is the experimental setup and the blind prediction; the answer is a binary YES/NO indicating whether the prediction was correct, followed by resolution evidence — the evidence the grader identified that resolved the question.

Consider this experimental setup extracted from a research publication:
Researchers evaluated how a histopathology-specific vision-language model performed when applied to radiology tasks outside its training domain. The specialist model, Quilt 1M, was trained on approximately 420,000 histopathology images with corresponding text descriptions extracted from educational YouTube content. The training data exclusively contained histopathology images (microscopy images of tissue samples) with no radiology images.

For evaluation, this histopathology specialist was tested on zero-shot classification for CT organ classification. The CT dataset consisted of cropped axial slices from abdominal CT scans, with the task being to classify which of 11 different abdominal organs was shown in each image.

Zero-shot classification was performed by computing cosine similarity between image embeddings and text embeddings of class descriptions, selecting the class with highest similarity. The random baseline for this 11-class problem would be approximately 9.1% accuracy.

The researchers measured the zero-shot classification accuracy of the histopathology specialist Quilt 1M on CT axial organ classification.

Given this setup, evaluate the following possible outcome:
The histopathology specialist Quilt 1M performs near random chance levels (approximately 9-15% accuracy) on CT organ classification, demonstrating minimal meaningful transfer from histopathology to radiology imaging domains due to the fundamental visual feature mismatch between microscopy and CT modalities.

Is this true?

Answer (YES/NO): YES